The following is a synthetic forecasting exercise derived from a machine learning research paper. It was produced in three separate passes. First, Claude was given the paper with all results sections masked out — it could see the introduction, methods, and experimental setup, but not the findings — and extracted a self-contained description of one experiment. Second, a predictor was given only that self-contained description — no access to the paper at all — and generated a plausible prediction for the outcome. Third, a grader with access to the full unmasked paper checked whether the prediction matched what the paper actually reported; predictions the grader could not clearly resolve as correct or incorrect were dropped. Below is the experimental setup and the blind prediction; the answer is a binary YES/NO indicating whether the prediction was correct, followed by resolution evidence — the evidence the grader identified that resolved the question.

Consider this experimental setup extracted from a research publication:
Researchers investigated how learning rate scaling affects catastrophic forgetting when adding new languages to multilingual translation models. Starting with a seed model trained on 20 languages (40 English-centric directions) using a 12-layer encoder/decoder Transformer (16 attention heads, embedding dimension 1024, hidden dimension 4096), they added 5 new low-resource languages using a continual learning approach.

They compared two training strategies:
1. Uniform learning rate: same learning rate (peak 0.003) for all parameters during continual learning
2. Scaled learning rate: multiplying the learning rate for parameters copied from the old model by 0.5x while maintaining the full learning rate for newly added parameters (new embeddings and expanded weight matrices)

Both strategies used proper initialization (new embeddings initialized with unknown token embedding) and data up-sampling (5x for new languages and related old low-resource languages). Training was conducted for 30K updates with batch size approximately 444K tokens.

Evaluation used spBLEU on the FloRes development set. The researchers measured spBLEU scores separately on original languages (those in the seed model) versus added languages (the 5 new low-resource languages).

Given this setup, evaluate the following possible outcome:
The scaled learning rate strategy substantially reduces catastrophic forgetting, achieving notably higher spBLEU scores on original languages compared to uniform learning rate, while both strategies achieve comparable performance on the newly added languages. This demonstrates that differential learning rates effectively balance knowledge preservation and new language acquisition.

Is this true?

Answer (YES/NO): NO